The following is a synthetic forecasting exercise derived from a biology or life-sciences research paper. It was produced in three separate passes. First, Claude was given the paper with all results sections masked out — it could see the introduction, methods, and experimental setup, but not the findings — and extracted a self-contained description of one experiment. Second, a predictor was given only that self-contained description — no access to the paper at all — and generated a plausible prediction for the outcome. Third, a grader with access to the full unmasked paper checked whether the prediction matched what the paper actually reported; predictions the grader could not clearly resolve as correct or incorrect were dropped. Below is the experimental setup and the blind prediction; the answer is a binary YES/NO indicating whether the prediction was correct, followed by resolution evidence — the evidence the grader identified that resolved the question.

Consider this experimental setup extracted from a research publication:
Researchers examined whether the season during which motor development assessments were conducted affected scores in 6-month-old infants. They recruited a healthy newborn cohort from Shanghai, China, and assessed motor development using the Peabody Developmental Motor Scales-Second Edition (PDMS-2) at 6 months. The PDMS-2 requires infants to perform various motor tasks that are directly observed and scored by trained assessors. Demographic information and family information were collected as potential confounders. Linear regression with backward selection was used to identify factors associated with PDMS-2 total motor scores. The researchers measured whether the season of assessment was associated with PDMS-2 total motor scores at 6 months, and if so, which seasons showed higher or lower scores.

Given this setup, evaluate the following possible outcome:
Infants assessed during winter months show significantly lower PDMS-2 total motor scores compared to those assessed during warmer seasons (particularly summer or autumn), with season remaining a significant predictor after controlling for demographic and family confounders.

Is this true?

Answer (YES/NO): YES